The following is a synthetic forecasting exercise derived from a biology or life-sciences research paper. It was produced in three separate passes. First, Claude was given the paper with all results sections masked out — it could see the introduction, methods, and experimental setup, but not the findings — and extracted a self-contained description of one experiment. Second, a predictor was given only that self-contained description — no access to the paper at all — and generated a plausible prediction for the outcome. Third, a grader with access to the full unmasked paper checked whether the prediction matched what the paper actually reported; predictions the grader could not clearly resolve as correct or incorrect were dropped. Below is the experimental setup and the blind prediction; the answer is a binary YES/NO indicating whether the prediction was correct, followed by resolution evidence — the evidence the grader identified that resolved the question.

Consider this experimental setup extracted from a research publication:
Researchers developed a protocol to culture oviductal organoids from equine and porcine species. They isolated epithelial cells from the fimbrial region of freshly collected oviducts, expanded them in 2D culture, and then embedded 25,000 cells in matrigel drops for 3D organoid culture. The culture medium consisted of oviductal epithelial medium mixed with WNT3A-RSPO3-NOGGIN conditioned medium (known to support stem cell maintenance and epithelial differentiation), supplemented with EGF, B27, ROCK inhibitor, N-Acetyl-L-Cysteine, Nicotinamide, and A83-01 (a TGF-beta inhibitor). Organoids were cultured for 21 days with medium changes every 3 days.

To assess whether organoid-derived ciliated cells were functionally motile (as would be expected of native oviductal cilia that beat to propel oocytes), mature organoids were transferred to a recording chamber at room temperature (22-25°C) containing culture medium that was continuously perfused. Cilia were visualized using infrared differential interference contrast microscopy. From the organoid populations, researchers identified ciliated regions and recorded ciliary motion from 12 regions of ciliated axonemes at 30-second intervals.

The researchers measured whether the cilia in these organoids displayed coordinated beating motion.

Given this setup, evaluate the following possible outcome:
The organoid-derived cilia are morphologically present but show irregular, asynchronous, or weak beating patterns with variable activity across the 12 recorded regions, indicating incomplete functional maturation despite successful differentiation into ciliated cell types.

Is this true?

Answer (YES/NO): NO